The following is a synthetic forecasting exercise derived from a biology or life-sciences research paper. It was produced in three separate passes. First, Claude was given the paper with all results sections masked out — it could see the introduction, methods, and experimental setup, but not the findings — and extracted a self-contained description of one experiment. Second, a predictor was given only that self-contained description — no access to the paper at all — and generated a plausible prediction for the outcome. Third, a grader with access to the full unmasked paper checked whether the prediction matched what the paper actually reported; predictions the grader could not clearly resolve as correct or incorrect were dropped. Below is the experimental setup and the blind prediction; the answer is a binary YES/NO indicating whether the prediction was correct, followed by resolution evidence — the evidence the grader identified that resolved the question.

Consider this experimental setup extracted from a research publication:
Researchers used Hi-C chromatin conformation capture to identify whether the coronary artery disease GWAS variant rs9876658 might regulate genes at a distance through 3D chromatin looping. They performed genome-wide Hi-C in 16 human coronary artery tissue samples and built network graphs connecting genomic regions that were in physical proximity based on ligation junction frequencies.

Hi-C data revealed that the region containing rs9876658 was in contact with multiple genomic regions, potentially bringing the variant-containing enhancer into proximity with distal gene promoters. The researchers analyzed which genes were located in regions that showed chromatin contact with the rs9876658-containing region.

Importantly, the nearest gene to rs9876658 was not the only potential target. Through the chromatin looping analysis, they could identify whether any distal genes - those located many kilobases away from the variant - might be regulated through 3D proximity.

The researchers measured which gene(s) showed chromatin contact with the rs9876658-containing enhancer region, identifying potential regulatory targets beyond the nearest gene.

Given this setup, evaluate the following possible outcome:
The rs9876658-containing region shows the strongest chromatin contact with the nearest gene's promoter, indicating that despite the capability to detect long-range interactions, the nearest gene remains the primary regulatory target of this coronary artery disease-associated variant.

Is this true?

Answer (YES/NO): NO